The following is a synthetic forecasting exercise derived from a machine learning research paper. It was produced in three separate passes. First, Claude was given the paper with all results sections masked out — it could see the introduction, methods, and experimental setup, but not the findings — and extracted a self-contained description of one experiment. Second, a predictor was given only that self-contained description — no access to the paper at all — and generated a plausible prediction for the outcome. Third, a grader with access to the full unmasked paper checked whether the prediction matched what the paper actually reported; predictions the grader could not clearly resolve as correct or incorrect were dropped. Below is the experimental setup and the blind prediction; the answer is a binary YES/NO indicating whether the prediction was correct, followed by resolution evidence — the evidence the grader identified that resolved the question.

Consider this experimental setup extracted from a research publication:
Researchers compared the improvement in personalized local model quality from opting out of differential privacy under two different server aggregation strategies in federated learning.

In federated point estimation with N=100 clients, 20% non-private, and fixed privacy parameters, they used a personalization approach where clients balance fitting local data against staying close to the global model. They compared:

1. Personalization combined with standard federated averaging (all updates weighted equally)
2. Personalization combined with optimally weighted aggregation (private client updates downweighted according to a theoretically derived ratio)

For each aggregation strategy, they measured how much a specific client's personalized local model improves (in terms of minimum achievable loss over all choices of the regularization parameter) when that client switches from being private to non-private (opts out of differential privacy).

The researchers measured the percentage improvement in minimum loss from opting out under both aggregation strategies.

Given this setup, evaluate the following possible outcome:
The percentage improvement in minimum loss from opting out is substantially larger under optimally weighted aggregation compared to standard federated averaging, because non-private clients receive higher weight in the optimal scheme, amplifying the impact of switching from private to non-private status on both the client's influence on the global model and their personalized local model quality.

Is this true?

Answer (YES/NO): NO